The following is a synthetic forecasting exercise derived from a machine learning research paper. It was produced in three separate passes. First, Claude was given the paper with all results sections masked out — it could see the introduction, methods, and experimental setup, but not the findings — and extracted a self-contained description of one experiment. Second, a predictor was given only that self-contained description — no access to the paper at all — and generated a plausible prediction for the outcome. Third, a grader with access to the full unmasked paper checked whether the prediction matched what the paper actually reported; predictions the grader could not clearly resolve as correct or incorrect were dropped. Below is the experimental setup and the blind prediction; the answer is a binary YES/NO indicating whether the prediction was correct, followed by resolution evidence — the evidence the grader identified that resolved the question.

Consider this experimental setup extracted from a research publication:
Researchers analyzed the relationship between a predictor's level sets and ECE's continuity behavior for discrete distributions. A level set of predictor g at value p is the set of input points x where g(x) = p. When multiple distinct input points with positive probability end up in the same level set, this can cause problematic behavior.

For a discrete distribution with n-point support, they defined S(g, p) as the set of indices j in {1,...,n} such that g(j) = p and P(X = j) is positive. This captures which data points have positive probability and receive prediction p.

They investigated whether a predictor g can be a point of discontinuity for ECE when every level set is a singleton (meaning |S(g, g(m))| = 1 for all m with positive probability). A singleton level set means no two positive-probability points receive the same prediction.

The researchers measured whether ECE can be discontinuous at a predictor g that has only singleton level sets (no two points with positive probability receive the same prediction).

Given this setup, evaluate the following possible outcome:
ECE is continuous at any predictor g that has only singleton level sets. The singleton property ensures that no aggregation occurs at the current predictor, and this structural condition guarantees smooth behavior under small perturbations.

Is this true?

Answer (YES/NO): YES